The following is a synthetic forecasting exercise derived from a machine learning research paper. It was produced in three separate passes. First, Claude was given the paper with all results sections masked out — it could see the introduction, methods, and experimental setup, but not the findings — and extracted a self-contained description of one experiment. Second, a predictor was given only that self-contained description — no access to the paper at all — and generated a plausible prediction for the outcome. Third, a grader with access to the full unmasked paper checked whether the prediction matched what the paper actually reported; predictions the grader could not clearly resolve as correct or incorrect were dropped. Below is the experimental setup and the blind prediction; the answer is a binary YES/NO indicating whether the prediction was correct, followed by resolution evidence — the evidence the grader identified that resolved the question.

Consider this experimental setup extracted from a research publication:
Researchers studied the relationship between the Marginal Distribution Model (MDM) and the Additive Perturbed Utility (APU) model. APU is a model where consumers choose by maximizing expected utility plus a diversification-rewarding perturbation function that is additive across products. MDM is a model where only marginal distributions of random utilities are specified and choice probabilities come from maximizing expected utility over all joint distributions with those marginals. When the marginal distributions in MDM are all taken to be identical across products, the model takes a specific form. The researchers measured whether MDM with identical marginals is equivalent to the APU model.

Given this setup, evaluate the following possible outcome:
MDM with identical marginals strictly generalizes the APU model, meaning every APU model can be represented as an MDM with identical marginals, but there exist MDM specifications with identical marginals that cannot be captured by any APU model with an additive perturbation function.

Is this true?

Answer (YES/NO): NO